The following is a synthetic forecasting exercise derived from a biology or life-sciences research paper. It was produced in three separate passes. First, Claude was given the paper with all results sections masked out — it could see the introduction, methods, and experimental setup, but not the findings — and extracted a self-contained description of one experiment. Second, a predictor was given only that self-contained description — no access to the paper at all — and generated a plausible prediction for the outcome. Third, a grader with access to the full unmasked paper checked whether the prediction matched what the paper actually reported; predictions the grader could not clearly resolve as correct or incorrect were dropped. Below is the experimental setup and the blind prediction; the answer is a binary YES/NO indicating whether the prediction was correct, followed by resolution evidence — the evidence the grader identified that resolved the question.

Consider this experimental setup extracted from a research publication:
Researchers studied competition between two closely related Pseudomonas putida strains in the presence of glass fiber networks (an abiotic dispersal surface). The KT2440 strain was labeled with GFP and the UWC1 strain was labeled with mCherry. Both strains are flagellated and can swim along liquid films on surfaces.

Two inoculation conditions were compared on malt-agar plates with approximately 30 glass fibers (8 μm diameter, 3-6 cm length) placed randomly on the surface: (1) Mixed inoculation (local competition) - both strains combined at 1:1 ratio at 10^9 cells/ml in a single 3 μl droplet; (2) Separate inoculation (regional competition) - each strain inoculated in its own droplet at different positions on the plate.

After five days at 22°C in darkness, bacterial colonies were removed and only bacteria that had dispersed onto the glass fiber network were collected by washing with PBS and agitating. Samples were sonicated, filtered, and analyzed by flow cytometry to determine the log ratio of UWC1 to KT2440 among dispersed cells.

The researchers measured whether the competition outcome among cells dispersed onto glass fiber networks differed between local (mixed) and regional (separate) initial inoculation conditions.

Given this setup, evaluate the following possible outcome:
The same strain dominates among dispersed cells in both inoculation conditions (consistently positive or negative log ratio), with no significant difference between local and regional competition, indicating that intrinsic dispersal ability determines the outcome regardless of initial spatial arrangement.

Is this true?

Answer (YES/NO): NO